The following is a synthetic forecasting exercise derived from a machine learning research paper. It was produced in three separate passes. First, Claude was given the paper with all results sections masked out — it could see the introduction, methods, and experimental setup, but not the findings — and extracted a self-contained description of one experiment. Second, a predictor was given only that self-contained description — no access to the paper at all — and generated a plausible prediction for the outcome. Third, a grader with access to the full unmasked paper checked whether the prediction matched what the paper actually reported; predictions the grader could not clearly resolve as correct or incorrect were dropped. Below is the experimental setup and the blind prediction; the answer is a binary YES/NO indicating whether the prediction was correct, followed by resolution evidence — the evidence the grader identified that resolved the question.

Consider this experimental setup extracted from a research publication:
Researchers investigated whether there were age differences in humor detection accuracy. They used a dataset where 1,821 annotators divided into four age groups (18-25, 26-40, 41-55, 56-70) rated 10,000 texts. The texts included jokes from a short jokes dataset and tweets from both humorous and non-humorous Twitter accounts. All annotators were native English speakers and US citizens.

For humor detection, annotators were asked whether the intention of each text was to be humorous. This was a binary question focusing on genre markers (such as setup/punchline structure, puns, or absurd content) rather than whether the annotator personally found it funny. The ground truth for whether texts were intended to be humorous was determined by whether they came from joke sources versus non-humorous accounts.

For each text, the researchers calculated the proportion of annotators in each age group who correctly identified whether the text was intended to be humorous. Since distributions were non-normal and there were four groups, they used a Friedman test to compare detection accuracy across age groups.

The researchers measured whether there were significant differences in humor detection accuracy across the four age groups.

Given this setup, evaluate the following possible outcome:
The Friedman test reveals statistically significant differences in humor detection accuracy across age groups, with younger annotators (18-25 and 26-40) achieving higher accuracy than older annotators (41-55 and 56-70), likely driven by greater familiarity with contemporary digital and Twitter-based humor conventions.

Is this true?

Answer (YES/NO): NO